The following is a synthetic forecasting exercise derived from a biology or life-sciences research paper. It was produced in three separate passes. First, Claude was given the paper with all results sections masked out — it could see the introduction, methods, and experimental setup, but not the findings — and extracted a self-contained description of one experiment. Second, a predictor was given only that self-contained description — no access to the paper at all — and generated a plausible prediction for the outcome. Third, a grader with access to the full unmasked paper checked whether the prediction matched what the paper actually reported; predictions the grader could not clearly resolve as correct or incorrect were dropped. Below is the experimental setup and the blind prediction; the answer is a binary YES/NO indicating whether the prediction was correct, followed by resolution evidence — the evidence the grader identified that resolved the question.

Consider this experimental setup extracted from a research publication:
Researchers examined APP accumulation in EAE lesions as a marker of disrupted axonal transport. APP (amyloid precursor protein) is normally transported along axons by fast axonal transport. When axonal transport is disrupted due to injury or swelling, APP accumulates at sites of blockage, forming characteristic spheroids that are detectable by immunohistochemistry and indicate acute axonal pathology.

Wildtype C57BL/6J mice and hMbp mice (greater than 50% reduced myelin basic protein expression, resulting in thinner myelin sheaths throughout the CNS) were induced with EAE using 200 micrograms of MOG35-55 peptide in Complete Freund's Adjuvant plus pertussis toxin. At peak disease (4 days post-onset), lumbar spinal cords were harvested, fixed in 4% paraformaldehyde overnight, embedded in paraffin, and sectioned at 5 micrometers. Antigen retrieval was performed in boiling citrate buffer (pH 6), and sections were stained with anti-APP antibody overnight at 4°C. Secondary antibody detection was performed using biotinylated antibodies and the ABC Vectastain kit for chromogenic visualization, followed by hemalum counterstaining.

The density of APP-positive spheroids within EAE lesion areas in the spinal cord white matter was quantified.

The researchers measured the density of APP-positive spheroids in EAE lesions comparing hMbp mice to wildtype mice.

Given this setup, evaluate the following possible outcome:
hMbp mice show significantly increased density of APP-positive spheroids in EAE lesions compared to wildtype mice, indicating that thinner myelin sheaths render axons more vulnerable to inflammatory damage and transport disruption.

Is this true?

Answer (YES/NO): NO